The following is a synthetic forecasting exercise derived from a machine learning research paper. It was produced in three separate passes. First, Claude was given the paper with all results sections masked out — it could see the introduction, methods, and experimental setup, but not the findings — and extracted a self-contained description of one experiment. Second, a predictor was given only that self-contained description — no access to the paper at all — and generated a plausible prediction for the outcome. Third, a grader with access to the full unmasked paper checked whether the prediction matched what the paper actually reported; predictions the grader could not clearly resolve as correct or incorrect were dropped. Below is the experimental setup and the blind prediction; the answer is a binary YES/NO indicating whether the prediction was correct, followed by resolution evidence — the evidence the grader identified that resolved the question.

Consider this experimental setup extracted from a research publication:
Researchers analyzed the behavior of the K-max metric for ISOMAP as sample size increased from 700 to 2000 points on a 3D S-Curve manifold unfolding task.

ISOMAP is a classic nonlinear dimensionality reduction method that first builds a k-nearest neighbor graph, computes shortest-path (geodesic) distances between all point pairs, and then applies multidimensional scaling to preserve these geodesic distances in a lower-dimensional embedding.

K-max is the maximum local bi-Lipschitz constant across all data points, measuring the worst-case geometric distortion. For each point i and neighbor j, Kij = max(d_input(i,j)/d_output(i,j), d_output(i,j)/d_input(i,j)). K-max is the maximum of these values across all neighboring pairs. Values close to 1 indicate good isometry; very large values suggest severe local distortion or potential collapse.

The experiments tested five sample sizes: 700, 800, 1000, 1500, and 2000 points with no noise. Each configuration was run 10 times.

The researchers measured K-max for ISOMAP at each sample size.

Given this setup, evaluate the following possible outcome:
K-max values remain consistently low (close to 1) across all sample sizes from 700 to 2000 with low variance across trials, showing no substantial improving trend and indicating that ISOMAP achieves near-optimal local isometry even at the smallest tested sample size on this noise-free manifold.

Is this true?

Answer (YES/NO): NO